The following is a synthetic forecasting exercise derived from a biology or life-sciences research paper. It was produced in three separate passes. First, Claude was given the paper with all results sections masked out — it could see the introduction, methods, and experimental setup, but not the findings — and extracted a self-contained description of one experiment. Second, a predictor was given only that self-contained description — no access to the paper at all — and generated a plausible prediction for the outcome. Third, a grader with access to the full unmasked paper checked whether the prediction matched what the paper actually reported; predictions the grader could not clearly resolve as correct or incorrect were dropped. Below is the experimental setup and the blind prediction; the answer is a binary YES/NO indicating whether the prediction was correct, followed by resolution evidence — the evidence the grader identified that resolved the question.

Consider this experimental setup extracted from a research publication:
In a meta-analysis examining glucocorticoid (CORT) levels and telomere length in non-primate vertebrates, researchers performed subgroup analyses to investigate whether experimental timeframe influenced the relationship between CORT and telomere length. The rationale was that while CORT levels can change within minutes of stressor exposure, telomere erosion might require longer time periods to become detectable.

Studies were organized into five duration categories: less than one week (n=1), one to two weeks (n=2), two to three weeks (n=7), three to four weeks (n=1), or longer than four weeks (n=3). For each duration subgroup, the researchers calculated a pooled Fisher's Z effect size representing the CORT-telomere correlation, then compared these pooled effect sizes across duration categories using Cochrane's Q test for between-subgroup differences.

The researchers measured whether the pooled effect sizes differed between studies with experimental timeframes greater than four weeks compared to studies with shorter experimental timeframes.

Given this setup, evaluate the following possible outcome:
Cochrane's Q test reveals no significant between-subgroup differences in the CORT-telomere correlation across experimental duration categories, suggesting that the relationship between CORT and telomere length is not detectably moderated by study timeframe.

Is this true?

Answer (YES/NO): YES